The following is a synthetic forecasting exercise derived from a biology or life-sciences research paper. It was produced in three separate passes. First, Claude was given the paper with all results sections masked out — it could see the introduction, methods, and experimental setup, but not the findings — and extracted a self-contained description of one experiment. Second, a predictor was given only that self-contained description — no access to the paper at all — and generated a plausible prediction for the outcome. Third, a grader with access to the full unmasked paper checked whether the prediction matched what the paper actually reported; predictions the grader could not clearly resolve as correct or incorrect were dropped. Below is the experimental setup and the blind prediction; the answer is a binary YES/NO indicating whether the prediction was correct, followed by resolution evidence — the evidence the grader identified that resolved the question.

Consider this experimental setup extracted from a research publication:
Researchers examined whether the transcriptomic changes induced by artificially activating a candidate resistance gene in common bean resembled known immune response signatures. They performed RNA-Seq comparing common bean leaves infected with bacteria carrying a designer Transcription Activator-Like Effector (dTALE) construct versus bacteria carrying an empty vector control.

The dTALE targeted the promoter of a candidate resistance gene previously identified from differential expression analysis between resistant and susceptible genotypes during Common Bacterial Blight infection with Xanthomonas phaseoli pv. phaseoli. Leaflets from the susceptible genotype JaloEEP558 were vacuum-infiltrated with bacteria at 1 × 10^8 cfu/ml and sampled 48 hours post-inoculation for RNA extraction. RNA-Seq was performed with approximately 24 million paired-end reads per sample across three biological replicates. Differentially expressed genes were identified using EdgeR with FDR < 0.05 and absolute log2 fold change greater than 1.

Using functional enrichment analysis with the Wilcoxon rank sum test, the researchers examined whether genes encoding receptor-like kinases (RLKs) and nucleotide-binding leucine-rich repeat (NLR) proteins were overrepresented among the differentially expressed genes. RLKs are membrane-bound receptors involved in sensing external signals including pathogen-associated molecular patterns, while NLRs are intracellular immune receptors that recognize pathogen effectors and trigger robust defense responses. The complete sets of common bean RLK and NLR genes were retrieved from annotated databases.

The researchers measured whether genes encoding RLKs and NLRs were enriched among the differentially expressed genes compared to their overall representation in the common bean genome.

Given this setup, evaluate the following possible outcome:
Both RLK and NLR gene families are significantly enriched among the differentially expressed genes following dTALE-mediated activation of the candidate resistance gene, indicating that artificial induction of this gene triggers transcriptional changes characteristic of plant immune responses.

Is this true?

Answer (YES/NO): NO